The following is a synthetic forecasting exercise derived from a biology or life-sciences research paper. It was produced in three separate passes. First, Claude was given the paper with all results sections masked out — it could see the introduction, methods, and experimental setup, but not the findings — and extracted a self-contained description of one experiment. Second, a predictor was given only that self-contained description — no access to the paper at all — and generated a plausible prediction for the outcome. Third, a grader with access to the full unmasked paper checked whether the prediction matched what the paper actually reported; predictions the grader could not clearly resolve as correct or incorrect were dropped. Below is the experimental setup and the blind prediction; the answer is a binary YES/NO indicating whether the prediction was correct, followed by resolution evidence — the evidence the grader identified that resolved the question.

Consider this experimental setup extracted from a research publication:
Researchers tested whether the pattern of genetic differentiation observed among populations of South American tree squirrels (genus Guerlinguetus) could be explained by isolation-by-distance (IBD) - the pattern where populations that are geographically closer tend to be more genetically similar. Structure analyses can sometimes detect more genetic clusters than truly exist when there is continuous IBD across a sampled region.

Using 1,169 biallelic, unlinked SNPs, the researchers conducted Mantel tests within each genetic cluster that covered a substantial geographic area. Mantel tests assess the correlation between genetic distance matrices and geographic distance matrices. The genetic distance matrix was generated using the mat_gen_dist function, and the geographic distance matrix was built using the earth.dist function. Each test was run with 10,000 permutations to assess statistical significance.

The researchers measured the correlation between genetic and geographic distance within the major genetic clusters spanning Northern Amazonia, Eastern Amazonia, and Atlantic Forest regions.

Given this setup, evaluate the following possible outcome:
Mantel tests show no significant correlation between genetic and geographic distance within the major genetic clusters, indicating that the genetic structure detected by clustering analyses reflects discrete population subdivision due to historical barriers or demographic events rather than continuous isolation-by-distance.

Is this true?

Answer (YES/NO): NO